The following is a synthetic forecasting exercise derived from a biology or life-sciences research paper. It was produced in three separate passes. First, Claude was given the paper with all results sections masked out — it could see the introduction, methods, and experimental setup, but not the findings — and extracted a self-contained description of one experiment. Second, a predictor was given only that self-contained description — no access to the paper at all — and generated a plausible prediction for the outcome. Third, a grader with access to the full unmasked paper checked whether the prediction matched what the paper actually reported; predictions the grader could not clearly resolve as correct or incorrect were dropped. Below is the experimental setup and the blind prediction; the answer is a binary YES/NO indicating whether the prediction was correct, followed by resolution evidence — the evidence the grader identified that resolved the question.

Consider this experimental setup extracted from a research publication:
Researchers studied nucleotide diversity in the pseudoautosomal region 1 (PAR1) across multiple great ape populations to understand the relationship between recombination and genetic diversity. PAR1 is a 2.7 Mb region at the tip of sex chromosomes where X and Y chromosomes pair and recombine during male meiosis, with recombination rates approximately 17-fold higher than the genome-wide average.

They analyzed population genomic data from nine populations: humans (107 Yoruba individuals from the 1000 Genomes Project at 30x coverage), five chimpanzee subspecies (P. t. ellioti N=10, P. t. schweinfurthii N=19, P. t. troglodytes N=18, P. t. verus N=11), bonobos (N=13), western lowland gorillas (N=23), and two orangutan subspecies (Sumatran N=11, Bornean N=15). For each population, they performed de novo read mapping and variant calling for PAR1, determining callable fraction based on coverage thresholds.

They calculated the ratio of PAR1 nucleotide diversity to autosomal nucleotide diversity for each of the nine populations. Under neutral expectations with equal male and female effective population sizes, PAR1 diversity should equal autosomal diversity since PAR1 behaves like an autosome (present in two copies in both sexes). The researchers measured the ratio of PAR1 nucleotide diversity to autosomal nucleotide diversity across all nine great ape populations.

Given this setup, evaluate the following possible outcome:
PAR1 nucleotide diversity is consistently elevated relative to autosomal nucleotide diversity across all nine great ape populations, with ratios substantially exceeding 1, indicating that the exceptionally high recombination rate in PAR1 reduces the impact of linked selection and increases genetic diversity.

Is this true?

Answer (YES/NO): YES